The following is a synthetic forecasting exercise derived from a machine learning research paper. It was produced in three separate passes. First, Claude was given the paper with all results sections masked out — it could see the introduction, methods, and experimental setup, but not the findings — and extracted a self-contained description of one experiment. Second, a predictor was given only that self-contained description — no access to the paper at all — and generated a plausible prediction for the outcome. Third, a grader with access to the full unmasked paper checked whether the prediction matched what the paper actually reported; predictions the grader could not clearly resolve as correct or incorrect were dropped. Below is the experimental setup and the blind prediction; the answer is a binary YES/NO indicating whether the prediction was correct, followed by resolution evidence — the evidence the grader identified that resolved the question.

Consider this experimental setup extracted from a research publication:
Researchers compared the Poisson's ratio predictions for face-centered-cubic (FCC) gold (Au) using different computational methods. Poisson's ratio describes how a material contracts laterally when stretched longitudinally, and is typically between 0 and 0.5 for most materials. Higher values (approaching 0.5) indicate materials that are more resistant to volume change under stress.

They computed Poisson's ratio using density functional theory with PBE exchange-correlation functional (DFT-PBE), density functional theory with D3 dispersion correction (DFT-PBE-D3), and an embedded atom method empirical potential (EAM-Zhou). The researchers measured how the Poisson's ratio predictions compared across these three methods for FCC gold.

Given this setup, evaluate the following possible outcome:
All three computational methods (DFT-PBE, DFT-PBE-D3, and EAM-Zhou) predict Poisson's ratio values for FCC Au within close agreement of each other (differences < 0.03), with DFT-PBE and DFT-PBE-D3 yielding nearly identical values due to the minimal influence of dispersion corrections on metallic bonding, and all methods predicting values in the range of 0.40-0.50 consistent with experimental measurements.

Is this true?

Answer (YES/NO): YES